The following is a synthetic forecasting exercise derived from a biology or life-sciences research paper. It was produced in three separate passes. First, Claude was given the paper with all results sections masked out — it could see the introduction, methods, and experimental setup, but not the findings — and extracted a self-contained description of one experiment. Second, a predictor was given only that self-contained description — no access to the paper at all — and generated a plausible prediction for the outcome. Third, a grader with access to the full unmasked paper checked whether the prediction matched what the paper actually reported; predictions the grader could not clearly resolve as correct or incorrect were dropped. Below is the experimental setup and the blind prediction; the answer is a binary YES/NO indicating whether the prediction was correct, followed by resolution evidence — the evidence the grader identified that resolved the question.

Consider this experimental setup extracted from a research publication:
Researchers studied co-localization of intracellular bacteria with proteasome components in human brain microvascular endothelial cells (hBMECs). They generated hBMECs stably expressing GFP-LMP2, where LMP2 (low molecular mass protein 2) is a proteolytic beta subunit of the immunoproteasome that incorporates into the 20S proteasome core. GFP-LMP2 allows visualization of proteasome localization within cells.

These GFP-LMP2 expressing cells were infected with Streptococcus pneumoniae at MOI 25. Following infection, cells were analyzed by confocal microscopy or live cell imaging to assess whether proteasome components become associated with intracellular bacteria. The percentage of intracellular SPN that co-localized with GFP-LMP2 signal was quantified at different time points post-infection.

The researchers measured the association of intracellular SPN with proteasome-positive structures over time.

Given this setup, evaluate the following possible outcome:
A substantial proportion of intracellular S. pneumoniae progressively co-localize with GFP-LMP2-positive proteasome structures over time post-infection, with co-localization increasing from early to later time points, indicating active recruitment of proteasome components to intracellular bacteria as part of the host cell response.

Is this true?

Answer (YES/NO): YES